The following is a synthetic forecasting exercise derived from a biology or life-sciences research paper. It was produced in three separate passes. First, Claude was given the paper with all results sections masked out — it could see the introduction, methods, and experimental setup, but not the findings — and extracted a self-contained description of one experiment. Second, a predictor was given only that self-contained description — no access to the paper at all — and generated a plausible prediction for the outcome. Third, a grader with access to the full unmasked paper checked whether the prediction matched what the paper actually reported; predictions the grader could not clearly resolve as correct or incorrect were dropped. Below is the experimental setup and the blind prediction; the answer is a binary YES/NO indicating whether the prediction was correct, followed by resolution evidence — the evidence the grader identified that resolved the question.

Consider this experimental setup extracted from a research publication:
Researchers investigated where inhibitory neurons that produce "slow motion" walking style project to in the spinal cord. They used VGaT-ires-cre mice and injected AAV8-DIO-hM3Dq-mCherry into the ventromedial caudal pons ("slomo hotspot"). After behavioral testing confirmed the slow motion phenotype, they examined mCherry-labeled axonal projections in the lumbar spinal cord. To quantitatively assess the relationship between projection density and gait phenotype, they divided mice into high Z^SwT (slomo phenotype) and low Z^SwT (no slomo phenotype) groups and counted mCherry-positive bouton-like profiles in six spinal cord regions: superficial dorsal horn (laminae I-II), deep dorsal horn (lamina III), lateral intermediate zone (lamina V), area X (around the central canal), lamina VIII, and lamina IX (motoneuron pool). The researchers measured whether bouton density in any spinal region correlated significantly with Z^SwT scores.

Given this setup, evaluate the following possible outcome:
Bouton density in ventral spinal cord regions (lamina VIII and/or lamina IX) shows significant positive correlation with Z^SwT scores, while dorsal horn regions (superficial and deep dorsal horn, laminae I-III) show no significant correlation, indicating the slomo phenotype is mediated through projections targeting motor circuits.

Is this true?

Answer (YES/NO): NO